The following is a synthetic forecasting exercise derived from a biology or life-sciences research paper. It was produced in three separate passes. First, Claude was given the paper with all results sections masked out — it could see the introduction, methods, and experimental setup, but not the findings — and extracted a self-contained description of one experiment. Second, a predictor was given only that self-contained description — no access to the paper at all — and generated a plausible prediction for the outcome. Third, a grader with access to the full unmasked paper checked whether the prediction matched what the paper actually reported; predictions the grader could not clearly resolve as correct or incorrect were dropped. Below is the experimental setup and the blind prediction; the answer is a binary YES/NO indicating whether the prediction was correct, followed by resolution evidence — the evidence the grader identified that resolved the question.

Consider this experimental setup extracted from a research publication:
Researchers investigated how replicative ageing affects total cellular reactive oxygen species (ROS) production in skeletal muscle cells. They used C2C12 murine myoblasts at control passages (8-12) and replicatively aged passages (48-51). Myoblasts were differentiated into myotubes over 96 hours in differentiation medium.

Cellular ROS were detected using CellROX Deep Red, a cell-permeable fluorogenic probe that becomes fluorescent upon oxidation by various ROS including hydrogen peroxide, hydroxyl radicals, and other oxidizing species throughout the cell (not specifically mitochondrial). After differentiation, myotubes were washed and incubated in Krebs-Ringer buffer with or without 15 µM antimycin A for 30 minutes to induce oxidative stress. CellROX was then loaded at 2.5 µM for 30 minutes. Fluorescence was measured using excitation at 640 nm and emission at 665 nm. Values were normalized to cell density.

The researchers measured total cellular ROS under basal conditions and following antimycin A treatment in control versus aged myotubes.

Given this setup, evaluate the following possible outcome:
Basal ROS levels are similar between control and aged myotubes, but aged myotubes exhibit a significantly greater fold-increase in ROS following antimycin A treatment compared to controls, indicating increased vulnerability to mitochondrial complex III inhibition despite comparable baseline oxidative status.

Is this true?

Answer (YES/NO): NO